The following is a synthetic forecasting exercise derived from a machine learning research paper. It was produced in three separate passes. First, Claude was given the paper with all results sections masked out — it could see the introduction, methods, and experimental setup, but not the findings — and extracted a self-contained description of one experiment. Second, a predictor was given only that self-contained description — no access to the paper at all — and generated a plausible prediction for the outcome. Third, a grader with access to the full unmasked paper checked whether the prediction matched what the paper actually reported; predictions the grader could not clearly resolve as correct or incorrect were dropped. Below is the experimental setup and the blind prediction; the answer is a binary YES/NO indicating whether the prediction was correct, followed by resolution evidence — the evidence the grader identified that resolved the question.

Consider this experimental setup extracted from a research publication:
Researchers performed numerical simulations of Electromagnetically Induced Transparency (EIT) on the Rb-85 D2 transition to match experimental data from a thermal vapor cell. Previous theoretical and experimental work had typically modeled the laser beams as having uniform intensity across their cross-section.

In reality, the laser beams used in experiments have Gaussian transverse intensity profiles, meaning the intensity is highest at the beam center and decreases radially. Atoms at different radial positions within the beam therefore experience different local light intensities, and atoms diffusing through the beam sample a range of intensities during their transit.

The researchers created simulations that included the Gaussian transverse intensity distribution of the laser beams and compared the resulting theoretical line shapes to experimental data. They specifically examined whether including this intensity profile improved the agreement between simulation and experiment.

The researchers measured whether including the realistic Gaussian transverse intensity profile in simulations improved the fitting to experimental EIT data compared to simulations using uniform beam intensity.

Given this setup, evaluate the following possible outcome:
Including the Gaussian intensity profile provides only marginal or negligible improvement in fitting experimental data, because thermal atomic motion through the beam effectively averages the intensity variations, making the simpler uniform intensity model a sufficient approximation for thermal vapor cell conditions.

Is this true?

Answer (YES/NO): NO